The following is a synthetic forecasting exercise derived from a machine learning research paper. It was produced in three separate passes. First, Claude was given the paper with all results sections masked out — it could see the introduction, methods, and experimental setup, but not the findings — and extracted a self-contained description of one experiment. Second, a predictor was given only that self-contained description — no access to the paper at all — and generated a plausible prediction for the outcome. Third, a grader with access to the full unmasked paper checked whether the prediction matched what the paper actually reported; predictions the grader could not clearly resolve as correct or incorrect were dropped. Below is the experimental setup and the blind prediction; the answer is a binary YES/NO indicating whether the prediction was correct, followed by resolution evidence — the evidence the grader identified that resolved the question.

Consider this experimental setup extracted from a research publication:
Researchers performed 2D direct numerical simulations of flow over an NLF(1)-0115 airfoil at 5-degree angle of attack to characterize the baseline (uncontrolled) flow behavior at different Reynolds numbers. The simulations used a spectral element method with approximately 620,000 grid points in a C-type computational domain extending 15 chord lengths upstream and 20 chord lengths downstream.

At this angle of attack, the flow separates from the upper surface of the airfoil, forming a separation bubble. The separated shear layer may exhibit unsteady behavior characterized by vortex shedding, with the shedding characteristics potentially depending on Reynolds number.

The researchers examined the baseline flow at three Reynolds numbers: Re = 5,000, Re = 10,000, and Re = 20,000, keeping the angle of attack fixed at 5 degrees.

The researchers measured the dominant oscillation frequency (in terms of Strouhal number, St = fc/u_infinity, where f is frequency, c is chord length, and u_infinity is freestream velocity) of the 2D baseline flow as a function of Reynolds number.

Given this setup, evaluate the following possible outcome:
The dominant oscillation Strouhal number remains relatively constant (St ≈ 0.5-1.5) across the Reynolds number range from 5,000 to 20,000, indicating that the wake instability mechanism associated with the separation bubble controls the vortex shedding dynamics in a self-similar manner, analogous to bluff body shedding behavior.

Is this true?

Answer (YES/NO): NO